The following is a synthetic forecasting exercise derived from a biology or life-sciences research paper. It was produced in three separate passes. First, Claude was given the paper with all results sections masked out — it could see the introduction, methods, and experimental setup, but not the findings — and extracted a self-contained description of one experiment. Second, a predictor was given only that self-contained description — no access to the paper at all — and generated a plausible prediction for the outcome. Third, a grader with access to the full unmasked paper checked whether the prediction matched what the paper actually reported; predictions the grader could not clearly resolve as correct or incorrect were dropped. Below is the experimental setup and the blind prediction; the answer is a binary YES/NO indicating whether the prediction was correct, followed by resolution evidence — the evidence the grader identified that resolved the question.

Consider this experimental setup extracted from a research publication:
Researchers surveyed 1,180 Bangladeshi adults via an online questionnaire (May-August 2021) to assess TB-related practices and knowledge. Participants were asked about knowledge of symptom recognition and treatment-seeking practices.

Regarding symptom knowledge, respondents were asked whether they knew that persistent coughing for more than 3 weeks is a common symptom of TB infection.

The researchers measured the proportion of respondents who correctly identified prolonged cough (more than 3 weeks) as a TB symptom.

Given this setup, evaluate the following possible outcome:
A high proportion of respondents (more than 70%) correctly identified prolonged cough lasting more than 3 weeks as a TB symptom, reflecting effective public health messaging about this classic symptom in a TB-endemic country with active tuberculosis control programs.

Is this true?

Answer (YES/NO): NO